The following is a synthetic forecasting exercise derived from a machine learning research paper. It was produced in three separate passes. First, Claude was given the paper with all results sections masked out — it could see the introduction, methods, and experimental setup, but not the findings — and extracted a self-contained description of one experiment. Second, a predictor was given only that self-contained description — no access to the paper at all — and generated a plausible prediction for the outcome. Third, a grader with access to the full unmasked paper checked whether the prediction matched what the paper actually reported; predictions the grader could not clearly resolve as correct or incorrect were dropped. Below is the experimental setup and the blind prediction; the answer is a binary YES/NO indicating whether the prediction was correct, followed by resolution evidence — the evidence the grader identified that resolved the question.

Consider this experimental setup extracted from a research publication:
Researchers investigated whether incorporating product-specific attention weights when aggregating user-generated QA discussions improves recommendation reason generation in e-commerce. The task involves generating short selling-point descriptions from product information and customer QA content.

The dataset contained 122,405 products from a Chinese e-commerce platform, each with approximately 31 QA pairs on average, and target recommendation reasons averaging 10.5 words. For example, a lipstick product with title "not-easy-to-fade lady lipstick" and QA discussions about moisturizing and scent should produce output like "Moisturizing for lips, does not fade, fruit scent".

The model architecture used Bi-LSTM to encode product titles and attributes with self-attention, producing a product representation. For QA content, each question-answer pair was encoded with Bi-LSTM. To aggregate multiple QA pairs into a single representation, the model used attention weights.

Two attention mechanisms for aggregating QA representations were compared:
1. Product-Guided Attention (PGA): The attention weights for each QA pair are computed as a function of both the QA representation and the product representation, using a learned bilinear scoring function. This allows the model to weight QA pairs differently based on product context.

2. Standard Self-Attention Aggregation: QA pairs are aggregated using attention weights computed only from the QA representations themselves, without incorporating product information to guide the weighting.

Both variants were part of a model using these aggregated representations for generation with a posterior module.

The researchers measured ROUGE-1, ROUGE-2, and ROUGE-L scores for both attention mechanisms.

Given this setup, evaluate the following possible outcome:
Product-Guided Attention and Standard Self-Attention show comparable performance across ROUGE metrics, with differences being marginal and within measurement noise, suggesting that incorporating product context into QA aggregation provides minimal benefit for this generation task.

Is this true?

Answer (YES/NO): NO